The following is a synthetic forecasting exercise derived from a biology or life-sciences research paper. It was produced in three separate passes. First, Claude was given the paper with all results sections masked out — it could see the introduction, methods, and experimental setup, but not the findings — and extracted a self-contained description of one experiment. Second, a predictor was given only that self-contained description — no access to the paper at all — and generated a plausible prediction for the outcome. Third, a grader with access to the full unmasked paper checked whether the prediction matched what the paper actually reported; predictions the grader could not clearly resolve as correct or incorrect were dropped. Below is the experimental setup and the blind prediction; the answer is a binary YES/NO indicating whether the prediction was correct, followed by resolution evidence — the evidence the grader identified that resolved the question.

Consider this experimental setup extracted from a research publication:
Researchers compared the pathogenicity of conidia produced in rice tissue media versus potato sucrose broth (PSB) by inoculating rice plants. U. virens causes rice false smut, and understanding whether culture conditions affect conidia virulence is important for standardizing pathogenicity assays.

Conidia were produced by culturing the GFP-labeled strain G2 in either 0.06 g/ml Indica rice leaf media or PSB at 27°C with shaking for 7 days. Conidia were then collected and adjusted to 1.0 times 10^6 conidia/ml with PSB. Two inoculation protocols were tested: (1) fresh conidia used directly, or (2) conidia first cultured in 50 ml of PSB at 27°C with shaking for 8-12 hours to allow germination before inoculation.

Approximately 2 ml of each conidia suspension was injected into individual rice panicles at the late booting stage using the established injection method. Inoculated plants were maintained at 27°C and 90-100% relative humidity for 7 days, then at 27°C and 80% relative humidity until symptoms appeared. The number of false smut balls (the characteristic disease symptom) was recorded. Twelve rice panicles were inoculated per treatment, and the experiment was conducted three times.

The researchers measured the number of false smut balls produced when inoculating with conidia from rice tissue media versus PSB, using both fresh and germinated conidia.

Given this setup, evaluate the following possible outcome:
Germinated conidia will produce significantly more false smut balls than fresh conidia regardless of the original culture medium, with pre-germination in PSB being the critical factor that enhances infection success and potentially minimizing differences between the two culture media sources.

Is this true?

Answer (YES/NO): NO